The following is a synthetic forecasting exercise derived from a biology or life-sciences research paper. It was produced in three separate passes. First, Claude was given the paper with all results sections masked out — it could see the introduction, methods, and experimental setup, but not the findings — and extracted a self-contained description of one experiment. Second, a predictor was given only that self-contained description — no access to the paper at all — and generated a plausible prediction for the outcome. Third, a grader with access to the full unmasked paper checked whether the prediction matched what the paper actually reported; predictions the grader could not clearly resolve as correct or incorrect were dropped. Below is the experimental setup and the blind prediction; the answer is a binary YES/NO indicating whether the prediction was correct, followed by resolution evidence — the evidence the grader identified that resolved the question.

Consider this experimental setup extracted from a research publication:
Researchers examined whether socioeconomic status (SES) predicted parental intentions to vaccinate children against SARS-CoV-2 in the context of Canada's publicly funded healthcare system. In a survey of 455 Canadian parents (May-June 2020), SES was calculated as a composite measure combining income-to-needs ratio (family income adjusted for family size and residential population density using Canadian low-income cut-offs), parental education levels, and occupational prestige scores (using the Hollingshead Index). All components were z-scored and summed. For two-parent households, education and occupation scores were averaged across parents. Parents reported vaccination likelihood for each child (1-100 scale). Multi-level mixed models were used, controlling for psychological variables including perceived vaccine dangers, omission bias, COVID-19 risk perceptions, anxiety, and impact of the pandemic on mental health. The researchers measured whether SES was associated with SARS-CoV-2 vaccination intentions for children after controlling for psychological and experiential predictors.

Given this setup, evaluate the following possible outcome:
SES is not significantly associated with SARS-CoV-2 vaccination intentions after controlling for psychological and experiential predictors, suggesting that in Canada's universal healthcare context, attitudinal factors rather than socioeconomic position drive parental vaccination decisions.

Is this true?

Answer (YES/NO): YES